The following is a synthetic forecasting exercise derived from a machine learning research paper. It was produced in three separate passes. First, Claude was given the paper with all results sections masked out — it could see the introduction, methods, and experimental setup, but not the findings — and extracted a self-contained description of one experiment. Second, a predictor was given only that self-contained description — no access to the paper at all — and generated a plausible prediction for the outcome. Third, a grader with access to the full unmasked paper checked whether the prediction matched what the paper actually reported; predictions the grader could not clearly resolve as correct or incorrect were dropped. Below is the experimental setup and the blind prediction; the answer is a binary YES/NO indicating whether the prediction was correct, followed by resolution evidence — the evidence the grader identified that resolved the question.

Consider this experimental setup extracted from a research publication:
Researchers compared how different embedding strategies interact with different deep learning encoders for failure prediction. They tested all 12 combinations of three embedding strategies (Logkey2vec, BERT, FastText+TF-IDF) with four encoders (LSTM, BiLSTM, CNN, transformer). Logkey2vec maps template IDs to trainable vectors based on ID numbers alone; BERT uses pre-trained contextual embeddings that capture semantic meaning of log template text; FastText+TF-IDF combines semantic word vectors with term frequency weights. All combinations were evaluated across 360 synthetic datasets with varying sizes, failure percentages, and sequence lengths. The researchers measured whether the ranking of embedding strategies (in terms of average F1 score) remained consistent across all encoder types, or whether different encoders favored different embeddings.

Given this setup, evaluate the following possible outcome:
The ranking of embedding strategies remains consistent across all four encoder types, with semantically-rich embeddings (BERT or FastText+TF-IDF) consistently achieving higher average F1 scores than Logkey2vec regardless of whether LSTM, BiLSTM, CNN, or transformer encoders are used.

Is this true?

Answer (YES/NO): NO